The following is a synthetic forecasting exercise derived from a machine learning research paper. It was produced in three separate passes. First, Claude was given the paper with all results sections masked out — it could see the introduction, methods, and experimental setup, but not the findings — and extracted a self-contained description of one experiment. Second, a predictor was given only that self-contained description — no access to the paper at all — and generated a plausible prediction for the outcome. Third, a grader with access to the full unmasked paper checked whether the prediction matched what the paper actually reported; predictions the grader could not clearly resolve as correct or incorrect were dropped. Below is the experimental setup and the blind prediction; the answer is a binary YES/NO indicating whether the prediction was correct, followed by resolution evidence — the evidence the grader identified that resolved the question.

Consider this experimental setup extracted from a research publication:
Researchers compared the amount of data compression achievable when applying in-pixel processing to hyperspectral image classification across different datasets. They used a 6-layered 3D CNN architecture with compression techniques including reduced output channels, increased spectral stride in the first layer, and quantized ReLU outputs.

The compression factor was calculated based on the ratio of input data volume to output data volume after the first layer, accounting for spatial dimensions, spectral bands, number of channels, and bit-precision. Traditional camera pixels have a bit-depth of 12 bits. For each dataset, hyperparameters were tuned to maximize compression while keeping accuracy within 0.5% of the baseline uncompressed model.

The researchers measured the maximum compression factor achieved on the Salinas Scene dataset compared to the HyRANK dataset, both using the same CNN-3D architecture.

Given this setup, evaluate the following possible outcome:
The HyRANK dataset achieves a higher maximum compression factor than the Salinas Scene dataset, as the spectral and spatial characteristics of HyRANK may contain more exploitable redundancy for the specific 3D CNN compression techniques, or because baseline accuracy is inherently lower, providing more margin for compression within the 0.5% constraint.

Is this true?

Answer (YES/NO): YES